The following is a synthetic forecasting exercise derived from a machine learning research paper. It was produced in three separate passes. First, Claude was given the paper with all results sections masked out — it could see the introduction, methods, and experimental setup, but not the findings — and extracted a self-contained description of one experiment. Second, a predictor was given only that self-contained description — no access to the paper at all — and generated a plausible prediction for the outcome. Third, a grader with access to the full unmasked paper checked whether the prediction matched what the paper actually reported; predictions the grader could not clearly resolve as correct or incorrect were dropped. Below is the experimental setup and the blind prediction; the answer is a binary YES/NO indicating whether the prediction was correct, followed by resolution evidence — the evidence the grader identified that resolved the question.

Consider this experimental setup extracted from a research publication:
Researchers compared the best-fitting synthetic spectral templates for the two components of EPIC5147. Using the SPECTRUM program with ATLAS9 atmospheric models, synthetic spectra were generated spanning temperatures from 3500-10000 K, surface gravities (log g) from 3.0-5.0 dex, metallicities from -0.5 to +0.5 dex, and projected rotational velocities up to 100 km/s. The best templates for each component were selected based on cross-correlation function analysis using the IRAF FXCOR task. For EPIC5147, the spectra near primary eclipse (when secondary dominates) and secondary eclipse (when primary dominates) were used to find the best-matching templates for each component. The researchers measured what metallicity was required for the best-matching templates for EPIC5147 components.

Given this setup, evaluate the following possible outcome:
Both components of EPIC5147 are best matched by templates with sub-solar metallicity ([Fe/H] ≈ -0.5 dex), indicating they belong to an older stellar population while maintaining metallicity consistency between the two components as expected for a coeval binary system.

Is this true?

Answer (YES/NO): YES